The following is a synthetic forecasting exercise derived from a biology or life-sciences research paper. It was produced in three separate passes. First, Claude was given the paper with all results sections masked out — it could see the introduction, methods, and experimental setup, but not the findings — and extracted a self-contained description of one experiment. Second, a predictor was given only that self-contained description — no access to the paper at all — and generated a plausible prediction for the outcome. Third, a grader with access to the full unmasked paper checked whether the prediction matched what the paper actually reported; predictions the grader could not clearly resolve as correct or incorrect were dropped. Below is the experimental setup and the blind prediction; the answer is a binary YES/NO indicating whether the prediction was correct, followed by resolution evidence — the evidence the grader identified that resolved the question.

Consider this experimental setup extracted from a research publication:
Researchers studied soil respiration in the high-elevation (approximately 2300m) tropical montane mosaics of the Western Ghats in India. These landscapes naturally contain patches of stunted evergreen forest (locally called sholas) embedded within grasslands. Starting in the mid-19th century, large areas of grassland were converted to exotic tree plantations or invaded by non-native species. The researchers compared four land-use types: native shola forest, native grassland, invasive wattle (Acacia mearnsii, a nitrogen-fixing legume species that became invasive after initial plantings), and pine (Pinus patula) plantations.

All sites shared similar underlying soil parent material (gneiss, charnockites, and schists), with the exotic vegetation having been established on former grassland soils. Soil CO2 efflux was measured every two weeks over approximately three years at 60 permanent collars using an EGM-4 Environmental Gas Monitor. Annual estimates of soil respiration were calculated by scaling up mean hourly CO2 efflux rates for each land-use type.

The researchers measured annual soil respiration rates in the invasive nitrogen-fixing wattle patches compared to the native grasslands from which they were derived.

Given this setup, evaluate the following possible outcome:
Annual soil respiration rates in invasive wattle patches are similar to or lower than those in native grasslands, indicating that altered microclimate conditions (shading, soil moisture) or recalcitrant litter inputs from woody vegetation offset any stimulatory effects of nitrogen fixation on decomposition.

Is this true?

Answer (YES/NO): YES